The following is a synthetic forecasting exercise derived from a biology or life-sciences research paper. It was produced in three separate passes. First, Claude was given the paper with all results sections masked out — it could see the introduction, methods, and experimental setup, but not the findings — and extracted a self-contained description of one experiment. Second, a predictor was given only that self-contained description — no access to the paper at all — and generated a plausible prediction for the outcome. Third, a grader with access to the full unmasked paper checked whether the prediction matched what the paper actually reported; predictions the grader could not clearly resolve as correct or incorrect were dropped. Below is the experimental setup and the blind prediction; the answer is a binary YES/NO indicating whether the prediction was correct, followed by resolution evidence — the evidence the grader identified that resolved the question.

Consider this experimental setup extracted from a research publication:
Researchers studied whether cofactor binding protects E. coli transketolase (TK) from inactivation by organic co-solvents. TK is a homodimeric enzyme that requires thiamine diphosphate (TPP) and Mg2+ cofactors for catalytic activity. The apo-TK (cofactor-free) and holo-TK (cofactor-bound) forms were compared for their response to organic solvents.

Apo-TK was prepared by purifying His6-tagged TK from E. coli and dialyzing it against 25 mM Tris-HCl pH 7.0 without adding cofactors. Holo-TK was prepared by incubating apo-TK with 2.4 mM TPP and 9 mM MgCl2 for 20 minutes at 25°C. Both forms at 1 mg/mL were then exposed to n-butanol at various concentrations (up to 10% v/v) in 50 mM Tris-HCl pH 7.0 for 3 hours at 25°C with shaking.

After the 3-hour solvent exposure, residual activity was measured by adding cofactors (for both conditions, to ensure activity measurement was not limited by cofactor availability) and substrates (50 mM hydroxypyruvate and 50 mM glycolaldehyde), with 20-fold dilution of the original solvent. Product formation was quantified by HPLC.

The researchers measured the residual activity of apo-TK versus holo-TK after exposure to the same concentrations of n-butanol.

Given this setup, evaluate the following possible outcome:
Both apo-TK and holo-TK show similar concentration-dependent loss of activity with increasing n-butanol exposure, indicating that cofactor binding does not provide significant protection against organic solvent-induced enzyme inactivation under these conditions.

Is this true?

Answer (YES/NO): NO